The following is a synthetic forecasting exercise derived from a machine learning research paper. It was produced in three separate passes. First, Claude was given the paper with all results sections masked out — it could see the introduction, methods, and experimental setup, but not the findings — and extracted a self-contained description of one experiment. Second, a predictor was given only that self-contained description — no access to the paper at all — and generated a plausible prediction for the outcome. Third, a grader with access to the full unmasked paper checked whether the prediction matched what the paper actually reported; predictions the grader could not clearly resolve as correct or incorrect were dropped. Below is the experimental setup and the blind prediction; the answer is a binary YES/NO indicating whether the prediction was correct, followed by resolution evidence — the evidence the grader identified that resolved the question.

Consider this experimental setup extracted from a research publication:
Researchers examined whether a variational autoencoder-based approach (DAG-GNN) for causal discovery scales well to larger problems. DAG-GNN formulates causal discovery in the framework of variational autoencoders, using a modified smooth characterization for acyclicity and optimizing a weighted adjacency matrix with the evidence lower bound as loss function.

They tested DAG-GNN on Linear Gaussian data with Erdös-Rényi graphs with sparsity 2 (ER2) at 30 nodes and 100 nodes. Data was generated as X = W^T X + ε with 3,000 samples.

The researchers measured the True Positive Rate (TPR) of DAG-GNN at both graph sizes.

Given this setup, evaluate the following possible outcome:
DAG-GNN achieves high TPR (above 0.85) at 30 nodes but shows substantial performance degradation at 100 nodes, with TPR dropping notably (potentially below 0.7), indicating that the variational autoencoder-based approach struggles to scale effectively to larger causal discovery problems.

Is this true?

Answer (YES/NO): NO